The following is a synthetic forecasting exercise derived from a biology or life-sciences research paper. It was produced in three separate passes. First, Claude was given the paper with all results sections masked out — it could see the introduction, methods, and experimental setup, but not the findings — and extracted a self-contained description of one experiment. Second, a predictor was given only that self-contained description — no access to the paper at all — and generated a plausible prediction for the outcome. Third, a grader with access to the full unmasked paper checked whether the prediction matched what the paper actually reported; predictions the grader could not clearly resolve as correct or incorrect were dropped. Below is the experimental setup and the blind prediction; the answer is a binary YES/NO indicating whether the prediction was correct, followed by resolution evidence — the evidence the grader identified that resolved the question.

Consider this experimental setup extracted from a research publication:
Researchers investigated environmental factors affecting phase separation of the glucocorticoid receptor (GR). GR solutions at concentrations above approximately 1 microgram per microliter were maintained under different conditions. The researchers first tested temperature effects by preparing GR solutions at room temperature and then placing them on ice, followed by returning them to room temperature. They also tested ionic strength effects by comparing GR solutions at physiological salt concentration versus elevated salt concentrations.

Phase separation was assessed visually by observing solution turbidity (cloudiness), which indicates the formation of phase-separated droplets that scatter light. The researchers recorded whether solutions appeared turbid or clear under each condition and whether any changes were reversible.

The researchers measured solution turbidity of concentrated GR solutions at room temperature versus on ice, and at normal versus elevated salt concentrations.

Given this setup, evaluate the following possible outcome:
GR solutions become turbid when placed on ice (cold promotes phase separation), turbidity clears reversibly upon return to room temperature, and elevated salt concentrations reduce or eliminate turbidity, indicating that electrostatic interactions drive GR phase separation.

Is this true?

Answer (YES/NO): NO